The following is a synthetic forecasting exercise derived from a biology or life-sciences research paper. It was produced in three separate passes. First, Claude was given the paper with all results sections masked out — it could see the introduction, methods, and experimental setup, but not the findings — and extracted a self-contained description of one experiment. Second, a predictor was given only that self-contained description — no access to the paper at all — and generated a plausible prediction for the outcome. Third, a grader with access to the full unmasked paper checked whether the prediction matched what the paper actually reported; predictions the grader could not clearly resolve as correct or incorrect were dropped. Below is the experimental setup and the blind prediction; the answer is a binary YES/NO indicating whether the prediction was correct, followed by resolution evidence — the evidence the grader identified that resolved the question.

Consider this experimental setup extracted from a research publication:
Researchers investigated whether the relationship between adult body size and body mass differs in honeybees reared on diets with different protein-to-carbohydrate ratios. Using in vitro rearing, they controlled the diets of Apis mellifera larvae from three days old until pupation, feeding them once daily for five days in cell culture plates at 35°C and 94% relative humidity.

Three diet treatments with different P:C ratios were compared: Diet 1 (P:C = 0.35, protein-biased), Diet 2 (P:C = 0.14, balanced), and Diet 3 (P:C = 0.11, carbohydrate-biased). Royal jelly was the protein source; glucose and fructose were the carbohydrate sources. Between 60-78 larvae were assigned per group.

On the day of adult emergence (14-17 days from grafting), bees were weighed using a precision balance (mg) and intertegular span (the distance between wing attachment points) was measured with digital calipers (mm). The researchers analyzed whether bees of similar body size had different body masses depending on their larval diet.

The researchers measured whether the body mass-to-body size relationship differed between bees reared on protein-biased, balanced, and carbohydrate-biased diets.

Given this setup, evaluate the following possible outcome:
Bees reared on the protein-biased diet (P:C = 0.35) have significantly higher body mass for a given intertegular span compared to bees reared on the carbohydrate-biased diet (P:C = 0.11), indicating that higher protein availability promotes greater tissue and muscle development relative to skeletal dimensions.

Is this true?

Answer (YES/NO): NO